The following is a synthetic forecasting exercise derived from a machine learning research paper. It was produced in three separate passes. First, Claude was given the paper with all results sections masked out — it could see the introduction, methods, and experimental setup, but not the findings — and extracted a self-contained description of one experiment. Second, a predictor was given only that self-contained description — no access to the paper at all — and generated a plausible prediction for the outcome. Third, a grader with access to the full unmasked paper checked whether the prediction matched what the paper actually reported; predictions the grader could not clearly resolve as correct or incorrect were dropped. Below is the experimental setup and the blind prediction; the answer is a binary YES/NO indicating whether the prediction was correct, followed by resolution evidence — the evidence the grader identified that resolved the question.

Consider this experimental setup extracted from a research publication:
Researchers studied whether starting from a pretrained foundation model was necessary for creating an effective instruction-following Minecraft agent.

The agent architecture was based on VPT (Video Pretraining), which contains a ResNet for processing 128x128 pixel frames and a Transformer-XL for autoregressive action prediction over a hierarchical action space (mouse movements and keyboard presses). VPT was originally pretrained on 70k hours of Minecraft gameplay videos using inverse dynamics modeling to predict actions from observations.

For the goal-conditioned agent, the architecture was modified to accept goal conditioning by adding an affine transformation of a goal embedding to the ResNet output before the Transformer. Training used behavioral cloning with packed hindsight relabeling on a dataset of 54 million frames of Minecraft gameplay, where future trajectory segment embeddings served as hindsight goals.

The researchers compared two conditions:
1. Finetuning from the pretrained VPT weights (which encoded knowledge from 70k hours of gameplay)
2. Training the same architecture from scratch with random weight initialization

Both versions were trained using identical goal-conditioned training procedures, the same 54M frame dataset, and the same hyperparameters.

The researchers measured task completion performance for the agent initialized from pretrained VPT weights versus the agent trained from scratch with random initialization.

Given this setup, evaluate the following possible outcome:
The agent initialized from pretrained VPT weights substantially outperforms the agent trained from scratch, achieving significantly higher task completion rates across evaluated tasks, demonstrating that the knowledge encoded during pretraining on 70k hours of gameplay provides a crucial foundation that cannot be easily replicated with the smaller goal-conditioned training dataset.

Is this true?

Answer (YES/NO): YES